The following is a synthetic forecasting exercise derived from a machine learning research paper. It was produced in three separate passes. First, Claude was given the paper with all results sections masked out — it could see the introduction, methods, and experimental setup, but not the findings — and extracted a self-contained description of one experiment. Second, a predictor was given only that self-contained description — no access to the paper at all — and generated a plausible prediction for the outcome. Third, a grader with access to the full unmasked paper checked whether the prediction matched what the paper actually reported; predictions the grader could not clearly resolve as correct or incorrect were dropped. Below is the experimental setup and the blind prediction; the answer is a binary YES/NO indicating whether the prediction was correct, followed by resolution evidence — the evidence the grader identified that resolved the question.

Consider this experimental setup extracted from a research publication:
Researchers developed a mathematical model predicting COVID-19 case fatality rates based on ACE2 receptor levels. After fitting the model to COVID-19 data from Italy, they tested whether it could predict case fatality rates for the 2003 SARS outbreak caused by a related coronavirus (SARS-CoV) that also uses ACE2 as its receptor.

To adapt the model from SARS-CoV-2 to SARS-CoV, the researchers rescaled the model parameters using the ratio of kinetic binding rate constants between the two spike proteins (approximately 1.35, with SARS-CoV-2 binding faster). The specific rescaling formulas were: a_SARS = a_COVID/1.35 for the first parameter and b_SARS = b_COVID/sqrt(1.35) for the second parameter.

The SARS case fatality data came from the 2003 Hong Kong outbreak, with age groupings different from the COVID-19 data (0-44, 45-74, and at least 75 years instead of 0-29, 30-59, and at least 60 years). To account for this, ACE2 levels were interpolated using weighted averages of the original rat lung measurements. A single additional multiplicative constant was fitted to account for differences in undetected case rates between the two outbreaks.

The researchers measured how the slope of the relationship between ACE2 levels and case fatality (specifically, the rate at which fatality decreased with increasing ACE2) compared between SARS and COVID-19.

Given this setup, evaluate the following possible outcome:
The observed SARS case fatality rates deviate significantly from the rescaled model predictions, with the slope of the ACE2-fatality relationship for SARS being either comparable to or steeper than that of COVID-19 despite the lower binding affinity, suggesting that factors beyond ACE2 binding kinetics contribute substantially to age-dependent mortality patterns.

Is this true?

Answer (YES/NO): NO